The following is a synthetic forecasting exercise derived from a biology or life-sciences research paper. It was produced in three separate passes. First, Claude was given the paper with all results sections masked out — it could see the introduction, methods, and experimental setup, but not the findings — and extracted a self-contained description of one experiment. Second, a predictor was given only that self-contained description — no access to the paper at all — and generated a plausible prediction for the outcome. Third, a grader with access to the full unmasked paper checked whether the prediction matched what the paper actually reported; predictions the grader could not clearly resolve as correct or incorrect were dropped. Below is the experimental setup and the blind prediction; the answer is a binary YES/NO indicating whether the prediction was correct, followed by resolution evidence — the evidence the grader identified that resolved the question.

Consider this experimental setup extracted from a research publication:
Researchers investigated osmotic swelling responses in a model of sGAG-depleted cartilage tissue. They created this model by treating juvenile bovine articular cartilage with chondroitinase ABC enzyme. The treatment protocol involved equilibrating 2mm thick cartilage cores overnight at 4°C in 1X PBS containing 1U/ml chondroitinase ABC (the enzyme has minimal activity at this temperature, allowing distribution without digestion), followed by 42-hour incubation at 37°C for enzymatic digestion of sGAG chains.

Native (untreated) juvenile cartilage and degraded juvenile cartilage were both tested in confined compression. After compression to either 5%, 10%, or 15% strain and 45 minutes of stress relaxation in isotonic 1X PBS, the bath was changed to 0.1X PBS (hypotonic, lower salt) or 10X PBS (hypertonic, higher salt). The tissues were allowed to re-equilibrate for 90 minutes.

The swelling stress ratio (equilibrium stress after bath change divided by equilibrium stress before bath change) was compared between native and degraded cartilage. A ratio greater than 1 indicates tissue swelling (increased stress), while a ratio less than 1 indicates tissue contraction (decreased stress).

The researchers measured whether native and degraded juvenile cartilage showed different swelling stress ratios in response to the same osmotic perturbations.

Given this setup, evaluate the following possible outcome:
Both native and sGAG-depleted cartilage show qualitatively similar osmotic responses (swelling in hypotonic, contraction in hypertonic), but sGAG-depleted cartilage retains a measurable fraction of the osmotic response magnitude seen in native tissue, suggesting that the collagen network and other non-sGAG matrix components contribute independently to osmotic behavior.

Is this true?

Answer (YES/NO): NO